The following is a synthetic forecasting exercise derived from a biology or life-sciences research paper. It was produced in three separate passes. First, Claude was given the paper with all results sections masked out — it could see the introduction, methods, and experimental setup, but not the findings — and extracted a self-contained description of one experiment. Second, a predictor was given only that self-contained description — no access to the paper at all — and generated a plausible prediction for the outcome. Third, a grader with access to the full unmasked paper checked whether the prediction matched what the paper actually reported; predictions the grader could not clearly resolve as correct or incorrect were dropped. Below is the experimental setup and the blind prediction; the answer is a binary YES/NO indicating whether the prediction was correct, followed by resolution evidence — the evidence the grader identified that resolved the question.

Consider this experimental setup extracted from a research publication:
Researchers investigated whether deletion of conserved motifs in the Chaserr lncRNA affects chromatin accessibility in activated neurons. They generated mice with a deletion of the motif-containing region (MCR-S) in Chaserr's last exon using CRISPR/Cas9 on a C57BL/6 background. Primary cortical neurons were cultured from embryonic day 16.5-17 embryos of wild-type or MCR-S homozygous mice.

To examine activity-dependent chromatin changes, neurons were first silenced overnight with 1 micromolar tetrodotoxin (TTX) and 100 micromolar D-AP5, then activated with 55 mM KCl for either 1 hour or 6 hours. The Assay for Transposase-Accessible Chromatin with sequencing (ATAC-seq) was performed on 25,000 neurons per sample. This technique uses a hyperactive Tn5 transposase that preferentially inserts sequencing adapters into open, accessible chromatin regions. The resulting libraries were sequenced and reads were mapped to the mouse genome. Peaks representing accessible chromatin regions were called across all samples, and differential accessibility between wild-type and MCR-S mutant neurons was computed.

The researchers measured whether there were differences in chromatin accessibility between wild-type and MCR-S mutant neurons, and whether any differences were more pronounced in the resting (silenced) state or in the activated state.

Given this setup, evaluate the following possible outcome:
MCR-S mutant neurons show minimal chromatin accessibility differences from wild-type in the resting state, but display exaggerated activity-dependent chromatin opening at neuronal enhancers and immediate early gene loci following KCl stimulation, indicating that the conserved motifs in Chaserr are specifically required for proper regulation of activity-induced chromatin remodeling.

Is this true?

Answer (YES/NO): NO